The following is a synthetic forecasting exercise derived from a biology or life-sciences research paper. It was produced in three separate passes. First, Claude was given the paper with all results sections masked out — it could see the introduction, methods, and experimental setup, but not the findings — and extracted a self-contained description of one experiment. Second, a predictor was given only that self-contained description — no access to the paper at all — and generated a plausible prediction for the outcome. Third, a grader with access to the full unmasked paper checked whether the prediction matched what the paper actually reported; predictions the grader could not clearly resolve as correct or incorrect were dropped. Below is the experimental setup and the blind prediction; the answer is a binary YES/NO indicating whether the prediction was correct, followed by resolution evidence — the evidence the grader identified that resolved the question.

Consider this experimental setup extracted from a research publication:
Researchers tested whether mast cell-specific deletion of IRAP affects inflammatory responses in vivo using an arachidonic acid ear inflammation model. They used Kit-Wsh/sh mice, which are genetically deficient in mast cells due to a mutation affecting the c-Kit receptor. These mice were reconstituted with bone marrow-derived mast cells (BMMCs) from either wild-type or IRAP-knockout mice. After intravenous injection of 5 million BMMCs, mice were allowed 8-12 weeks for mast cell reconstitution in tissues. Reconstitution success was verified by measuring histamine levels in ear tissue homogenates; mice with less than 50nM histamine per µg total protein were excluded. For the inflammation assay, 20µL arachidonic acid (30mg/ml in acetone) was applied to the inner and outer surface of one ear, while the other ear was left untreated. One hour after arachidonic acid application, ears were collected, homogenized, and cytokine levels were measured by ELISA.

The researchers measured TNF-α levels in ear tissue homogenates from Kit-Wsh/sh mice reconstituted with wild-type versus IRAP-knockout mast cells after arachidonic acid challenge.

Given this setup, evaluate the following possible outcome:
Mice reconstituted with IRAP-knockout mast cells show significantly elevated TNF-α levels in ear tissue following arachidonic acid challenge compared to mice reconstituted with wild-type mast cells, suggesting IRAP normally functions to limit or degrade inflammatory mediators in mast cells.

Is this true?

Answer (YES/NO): NO